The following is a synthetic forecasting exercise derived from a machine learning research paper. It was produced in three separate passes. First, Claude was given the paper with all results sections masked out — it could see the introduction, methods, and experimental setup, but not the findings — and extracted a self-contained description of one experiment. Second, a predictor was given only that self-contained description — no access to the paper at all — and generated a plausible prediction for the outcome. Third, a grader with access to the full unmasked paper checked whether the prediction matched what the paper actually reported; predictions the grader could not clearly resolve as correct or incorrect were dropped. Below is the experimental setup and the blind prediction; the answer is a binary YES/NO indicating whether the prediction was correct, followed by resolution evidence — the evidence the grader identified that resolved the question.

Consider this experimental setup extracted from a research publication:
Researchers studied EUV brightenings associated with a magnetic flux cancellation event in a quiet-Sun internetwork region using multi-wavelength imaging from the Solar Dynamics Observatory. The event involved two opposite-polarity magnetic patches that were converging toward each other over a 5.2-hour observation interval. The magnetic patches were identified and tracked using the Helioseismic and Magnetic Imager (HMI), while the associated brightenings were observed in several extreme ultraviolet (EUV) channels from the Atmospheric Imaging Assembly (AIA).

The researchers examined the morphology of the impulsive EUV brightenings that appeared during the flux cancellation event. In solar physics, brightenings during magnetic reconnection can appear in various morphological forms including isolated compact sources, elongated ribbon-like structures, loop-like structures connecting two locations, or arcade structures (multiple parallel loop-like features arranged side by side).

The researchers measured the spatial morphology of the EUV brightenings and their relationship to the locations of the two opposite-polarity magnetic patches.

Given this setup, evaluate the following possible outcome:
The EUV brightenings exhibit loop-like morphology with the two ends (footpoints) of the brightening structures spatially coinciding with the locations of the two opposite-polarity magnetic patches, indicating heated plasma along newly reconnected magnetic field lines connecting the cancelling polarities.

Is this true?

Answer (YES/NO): YES